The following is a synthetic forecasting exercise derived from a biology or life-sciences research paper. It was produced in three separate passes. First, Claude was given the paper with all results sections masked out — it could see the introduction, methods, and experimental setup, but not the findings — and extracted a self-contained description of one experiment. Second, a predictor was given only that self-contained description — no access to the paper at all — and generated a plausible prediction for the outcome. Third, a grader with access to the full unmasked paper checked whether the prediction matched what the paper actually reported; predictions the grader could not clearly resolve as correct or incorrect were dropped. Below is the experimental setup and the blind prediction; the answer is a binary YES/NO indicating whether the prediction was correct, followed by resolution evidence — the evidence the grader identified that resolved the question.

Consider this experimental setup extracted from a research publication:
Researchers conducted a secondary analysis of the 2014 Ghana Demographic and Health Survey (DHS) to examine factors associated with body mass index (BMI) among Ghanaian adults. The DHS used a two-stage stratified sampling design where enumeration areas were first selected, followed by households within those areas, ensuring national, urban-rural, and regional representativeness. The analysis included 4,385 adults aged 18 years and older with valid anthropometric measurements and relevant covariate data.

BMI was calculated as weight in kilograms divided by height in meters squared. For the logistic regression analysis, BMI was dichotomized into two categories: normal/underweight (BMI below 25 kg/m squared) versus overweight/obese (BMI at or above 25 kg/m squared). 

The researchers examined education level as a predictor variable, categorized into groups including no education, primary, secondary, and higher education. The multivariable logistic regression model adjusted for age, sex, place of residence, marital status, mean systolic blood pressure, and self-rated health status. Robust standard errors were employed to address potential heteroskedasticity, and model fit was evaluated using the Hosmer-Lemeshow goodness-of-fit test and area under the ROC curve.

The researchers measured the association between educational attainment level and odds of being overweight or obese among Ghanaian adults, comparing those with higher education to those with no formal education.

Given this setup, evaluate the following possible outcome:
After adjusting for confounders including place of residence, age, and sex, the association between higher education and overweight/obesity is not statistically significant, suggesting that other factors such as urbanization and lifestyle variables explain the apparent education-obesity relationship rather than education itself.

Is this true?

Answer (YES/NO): NO